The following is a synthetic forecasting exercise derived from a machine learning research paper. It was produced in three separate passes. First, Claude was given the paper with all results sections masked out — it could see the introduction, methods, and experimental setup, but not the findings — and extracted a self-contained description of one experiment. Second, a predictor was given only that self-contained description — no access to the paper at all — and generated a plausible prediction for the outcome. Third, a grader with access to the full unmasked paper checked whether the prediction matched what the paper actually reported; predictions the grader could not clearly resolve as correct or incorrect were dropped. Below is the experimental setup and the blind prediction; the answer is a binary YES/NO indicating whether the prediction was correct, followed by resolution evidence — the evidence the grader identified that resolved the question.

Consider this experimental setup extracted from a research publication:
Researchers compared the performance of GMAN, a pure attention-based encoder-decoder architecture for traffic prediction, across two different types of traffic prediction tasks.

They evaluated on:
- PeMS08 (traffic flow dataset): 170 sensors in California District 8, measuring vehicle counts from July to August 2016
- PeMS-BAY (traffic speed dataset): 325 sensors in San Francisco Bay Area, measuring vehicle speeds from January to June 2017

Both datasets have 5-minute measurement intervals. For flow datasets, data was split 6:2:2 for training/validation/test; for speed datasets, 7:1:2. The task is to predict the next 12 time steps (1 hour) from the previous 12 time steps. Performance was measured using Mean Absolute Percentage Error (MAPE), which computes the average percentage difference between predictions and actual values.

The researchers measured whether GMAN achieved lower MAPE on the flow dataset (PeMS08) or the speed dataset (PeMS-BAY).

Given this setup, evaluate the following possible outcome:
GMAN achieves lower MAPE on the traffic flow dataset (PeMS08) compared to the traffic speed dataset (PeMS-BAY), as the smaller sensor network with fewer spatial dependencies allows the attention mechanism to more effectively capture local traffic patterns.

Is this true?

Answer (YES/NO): NO